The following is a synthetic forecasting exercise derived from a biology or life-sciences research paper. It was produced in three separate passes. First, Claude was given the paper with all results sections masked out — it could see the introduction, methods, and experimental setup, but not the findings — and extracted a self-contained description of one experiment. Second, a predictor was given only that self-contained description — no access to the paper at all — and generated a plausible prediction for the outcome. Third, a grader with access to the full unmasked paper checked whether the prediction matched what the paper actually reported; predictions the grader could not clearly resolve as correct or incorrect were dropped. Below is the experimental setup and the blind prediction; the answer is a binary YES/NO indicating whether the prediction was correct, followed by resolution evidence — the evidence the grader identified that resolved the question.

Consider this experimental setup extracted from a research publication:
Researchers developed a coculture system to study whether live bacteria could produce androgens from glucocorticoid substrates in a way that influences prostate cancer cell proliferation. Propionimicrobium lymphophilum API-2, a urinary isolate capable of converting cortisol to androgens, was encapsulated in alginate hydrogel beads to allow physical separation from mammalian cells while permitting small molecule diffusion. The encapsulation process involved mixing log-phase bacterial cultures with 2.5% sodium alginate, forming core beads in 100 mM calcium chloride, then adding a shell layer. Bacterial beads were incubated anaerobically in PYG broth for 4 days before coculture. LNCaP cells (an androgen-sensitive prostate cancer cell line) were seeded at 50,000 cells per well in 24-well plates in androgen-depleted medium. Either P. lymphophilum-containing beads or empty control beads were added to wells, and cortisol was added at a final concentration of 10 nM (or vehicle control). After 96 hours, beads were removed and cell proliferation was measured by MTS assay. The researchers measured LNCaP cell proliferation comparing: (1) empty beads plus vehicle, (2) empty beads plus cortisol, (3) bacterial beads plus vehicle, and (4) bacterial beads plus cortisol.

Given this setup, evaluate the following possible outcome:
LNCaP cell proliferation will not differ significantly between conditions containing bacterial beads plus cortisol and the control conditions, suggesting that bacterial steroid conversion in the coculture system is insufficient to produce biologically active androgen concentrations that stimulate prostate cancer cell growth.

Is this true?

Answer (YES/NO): NO